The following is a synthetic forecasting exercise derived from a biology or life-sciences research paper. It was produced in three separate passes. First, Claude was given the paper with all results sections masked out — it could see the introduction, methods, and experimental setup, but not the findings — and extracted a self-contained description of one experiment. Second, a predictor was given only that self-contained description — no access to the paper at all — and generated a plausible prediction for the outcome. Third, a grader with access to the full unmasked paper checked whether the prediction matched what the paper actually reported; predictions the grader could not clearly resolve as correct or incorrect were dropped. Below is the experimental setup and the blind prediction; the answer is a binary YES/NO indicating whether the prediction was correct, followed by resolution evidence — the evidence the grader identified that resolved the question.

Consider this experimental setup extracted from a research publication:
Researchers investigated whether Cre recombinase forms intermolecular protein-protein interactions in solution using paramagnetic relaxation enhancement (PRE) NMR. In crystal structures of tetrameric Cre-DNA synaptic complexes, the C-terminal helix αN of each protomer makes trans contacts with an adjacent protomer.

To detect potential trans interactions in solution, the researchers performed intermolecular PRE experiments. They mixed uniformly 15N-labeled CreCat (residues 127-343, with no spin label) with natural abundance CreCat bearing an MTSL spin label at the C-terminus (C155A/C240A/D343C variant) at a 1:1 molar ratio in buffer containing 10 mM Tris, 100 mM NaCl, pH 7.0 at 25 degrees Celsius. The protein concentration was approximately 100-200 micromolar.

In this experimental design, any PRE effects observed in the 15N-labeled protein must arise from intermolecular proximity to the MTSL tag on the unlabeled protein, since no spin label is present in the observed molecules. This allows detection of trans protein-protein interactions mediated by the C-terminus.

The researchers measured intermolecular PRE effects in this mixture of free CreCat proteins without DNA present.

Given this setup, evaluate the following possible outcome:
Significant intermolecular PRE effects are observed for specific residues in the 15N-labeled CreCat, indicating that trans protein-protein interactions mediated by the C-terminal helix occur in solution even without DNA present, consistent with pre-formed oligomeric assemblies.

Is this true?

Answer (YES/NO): NO